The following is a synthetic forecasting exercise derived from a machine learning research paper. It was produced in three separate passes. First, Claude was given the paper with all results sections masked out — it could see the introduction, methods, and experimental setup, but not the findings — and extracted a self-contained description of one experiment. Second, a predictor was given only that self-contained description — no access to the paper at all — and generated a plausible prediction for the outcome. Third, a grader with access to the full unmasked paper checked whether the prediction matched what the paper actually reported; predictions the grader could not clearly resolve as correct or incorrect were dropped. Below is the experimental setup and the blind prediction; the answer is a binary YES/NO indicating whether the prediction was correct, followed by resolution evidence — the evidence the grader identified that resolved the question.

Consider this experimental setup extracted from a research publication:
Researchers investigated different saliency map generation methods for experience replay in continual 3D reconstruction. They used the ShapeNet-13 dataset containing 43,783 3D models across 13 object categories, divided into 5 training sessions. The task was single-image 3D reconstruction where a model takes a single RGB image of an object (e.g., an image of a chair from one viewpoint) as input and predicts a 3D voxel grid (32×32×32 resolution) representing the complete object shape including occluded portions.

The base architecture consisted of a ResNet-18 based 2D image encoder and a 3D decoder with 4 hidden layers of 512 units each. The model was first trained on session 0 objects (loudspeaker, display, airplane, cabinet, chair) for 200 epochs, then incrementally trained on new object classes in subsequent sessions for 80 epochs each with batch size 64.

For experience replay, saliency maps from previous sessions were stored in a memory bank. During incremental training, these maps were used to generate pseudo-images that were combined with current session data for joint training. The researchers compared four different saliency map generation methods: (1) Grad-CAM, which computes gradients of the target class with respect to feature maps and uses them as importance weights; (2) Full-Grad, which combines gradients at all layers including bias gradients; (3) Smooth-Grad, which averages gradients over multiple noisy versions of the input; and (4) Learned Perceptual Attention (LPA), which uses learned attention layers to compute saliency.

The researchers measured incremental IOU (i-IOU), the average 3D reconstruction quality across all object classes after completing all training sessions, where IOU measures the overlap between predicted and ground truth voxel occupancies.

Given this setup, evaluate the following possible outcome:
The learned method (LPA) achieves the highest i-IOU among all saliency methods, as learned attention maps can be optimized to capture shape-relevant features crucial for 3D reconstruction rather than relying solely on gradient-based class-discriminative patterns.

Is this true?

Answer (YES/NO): NO